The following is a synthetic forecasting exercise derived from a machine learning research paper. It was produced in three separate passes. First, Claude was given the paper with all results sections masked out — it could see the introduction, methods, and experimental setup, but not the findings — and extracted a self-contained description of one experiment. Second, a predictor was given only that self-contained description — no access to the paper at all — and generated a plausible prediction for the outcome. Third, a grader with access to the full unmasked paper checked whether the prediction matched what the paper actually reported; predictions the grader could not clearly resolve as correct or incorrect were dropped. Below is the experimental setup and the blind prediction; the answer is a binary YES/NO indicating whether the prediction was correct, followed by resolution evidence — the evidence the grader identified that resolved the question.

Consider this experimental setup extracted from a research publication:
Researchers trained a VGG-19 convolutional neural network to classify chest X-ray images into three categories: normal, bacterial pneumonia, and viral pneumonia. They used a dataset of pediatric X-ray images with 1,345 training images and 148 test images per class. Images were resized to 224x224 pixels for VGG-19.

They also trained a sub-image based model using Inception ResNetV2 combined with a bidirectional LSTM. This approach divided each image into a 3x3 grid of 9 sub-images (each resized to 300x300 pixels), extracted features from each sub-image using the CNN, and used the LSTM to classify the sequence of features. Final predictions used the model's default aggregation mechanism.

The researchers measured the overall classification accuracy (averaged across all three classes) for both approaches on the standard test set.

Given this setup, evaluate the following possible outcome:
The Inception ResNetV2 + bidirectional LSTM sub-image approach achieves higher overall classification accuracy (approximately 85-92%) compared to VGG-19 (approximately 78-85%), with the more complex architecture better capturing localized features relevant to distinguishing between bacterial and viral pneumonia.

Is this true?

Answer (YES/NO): NO